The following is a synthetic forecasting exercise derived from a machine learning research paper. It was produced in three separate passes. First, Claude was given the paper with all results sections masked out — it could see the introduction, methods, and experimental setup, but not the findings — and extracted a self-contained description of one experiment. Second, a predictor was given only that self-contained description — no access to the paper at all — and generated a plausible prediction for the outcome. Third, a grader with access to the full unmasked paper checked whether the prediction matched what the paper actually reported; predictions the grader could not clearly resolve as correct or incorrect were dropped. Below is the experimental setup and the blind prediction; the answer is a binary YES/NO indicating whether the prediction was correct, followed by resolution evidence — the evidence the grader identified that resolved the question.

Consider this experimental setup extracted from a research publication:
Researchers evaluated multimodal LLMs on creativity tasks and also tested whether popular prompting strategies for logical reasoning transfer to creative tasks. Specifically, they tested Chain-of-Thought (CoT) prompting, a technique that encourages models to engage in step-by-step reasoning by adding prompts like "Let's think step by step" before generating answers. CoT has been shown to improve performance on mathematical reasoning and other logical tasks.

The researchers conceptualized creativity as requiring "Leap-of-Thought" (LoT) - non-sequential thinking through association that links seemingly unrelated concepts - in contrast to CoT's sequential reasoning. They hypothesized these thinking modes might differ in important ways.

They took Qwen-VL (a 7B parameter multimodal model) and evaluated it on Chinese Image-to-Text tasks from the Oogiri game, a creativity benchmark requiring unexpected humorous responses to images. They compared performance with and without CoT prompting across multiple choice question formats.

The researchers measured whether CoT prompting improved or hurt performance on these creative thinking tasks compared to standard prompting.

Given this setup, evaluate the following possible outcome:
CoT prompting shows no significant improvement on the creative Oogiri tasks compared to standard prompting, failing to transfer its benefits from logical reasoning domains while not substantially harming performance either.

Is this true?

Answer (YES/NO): NO